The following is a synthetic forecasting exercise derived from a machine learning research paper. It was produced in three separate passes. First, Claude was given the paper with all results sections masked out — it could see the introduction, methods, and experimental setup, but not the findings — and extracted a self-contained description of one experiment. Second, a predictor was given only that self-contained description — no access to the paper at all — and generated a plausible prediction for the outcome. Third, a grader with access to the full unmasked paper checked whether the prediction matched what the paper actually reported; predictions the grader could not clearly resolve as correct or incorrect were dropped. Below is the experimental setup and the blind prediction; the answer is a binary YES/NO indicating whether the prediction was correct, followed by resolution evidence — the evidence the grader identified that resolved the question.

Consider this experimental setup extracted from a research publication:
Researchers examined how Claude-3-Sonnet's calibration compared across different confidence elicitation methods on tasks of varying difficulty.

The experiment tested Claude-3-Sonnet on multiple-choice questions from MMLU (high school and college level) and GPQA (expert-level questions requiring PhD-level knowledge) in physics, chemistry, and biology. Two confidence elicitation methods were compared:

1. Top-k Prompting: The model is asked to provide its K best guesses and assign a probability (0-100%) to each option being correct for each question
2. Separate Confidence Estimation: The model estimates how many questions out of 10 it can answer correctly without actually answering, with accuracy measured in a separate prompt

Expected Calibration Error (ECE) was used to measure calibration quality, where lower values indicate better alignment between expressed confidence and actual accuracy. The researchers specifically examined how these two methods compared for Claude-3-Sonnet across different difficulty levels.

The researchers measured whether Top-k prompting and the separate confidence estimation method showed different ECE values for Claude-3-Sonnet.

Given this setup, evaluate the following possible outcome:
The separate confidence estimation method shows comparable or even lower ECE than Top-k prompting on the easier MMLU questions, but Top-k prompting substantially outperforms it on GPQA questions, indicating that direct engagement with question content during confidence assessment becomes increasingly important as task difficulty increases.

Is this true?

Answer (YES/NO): NO